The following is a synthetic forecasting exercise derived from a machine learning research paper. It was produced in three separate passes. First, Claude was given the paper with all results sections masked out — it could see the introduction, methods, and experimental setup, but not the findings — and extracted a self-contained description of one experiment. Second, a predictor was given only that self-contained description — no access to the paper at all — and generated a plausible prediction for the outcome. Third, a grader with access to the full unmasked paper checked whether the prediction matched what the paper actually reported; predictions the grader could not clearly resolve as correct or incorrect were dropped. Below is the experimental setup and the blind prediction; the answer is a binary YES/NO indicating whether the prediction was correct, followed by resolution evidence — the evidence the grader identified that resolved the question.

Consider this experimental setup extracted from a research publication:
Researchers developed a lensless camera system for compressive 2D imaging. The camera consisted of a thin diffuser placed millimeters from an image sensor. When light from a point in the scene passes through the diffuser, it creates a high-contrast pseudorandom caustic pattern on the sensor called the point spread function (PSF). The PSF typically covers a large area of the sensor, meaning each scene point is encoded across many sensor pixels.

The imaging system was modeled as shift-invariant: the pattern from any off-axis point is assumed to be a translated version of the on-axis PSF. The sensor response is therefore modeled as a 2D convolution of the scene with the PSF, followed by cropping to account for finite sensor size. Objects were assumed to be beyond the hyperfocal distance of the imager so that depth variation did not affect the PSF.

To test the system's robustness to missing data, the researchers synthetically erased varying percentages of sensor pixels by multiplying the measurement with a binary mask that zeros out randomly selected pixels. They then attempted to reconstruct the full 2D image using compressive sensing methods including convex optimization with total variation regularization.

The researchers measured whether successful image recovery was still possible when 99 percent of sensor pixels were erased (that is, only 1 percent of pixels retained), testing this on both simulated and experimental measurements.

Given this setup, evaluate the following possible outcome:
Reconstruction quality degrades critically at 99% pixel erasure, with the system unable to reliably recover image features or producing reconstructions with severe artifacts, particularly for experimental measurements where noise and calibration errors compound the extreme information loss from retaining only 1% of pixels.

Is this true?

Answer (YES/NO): NO